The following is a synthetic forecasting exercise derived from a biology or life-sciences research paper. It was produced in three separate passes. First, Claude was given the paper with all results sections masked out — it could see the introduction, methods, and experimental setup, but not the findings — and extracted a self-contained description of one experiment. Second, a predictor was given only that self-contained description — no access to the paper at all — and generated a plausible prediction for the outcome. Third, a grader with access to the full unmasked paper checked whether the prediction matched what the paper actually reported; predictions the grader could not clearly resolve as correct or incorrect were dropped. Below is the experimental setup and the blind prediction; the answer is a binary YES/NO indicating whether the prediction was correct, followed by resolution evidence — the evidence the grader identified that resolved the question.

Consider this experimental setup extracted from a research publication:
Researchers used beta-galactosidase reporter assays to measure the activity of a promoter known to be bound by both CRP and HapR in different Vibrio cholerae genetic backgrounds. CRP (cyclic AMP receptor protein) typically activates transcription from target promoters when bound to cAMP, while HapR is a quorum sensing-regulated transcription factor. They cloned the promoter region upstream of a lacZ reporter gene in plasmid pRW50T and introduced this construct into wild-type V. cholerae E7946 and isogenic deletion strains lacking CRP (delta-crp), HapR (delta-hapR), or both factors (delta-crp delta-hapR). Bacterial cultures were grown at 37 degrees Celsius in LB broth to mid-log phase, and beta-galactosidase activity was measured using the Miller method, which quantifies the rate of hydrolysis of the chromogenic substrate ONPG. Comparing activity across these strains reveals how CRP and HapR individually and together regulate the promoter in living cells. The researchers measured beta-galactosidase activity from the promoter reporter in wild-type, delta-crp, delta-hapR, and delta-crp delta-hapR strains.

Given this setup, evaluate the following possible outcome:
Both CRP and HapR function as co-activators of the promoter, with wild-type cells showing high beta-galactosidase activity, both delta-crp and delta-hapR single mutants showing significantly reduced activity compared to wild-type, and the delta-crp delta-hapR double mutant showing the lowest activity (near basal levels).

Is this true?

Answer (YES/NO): NO